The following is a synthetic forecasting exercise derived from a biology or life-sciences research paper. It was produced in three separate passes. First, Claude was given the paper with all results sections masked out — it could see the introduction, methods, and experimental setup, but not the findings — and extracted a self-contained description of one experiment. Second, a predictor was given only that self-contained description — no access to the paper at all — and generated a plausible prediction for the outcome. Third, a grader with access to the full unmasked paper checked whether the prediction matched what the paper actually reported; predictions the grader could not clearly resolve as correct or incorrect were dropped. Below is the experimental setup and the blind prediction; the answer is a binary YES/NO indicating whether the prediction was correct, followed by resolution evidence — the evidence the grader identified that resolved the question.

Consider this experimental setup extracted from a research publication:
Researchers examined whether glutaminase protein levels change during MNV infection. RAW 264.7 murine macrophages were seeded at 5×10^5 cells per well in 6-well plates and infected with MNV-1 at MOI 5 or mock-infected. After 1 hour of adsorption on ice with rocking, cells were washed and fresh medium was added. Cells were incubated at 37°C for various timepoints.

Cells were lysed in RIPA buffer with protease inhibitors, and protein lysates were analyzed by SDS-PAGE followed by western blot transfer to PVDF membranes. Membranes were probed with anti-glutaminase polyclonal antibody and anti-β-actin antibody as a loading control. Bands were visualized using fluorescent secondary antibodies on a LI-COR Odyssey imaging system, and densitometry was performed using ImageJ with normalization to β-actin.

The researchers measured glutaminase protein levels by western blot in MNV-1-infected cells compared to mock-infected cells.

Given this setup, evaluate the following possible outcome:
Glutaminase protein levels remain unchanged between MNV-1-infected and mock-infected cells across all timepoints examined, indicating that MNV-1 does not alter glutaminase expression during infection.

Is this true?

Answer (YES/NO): NO